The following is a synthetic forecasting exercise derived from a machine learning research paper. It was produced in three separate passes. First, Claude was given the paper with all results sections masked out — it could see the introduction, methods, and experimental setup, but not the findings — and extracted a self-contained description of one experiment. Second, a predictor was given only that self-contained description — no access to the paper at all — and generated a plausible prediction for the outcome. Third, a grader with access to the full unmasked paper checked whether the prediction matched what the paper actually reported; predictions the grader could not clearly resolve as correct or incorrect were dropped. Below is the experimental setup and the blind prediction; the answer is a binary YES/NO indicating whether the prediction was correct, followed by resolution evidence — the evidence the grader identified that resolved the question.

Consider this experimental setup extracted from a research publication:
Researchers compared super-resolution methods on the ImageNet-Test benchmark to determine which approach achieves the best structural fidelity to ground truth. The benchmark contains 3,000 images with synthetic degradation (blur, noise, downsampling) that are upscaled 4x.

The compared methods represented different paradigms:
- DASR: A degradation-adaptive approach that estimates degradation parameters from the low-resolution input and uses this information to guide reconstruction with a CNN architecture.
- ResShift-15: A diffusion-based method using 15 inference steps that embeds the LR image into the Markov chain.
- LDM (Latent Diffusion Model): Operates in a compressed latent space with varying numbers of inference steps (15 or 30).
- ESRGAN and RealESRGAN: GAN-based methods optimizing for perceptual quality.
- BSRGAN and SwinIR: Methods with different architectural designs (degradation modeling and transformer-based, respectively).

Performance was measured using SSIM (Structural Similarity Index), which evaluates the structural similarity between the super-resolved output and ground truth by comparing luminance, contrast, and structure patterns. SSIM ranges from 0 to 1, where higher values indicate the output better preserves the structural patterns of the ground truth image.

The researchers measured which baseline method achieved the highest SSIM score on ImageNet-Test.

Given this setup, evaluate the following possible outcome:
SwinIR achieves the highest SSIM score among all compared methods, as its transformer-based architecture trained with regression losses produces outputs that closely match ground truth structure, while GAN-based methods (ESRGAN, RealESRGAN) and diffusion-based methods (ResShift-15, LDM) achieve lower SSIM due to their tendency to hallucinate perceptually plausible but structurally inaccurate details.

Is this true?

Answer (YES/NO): NO